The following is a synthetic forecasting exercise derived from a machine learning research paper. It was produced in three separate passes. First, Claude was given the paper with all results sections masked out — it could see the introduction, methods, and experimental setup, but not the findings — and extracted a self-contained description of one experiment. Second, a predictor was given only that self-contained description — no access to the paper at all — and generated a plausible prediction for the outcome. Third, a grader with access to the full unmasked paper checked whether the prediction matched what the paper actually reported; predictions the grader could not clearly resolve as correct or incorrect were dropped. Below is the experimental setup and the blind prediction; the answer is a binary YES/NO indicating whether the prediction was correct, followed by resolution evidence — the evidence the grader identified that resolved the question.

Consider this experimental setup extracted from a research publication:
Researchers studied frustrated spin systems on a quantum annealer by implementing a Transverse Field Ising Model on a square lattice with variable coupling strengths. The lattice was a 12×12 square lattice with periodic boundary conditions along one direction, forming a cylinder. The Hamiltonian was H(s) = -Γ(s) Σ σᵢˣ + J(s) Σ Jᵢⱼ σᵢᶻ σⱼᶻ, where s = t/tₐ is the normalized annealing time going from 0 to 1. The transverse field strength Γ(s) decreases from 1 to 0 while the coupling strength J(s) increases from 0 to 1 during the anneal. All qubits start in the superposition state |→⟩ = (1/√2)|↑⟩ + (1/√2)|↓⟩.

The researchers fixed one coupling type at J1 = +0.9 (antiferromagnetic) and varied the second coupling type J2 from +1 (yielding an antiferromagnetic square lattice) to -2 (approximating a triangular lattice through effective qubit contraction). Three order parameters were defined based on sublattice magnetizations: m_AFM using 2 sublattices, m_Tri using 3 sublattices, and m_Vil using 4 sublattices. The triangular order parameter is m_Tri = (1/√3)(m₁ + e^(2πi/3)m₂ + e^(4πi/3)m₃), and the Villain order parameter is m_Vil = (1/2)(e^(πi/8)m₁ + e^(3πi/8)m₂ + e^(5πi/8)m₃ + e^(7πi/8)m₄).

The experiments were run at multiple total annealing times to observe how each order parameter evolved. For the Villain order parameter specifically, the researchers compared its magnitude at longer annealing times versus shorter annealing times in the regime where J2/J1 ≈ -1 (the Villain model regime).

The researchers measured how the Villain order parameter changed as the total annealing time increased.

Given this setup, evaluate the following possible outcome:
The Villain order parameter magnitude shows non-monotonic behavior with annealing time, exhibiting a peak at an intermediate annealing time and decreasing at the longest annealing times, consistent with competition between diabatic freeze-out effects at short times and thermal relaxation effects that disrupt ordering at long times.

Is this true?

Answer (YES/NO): YES